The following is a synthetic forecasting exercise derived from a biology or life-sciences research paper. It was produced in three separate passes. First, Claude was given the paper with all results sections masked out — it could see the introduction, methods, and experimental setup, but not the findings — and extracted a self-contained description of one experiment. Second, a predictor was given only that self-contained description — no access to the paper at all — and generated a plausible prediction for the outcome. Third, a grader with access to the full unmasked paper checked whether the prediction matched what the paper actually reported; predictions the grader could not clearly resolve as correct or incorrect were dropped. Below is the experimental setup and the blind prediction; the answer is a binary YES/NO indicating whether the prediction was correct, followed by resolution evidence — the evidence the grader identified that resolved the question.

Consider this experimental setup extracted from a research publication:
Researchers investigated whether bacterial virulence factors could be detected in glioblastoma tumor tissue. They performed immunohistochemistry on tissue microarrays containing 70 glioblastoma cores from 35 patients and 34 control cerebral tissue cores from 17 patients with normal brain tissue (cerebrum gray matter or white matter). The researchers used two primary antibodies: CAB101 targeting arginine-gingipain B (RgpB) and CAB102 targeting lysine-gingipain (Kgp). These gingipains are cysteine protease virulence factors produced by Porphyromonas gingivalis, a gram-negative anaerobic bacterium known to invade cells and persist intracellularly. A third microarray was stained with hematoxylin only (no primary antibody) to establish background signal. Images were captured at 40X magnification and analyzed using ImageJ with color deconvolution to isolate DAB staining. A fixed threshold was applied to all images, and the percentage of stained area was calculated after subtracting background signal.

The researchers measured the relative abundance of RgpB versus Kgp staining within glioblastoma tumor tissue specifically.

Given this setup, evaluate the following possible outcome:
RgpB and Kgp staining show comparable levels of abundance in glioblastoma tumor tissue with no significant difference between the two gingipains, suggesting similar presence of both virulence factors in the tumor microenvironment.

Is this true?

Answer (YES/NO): NO